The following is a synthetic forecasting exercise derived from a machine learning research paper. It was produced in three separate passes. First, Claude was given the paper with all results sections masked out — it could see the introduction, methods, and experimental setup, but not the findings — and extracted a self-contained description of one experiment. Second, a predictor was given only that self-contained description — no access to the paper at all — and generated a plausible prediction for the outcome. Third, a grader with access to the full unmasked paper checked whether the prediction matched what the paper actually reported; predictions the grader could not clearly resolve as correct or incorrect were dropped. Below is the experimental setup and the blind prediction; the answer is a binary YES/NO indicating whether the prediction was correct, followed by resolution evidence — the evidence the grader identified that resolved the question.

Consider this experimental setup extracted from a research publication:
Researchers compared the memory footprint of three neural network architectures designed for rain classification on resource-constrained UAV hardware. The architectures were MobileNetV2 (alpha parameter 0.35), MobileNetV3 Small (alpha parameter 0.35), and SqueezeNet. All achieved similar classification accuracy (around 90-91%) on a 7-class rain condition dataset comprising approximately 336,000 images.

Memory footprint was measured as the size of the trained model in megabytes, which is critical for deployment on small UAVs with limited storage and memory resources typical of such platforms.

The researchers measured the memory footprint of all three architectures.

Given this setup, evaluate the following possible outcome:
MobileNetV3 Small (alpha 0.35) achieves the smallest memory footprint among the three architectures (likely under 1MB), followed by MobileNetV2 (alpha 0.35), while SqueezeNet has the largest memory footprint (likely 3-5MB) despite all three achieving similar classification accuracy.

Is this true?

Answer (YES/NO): NO